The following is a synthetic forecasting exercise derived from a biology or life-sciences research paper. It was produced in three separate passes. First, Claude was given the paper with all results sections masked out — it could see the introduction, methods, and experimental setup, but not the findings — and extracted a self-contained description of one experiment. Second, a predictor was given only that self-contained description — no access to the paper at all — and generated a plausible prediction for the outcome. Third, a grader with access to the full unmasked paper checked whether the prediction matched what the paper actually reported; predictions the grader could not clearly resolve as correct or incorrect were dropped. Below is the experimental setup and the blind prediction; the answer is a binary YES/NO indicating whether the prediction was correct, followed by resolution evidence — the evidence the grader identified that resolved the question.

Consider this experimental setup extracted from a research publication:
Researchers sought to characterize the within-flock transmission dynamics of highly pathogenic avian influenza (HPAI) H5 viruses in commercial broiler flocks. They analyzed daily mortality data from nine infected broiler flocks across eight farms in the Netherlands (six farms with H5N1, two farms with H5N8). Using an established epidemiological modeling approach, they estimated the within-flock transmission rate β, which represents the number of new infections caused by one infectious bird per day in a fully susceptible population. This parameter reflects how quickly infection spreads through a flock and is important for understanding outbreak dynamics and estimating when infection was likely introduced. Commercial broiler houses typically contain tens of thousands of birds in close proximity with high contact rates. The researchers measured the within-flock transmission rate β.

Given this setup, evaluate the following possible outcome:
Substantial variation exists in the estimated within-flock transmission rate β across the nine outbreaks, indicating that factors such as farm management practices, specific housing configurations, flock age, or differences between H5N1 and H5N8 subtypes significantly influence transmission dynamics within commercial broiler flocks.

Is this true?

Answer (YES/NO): NO